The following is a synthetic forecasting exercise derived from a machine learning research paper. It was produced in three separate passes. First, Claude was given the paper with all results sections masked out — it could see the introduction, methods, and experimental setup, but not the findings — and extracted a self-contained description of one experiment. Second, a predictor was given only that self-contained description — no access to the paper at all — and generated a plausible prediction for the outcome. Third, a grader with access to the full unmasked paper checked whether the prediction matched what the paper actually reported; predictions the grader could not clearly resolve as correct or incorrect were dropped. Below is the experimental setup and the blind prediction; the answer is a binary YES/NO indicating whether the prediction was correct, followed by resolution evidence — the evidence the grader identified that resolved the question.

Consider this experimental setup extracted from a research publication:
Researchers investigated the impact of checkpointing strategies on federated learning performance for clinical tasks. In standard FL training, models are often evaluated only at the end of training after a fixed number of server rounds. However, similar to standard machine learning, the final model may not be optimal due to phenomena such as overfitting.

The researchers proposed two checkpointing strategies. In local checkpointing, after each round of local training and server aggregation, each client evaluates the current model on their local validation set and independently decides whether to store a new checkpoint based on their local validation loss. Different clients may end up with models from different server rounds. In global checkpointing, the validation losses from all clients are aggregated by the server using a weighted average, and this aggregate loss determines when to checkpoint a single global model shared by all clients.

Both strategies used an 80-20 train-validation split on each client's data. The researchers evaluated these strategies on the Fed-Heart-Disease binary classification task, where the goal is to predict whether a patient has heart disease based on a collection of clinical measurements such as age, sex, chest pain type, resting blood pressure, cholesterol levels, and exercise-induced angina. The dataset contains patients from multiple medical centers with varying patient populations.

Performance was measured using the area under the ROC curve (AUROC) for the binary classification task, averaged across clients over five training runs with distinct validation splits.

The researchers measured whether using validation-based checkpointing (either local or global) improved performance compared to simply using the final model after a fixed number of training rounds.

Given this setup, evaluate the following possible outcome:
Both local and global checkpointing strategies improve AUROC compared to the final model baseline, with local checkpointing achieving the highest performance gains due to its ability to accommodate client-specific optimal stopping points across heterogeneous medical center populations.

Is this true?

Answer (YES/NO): NO